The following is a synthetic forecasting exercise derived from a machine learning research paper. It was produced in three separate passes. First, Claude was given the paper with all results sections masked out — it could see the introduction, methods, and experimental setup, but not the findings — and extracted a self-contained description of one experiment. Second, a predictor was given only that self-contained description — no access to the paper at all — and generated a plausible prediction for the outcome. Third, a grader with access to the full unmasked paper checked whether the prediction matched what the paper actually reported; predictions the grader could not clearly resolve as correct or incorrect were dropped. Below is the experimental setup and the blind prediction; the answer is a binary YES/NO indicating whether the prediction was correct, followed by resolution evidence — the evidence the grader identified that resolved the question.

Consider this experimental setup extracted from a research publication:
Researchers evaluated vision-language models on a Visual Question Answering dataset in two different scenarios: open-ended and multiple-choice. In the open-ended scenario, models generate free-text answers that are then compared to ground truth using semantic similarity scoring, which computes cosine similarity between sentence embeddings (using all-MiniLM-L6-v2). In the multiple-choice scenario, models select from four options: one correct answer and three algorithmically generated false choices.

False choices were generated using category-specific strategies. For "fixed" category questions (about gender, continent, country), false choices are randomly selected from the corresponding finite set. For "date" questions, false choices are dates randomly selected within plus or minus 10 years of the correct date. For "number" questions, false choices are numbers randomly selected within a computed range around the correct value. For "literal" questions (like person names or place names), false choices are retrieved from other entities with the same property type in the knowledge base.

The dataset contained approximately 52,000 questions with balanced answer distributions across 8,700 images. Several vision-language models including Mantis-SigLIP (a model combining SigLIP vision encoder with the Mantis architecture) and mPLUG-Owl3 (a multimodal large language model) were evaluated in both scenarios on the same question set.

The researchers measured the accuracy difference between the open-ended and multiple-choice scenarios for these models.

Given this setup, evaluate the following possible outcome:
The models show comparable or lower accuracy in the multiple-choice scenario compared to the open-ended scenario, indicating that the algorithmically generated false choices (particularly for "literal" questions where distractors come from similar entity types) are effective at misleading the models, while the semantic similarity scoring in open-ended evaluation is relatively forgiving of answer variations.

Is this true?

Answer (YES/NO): NO